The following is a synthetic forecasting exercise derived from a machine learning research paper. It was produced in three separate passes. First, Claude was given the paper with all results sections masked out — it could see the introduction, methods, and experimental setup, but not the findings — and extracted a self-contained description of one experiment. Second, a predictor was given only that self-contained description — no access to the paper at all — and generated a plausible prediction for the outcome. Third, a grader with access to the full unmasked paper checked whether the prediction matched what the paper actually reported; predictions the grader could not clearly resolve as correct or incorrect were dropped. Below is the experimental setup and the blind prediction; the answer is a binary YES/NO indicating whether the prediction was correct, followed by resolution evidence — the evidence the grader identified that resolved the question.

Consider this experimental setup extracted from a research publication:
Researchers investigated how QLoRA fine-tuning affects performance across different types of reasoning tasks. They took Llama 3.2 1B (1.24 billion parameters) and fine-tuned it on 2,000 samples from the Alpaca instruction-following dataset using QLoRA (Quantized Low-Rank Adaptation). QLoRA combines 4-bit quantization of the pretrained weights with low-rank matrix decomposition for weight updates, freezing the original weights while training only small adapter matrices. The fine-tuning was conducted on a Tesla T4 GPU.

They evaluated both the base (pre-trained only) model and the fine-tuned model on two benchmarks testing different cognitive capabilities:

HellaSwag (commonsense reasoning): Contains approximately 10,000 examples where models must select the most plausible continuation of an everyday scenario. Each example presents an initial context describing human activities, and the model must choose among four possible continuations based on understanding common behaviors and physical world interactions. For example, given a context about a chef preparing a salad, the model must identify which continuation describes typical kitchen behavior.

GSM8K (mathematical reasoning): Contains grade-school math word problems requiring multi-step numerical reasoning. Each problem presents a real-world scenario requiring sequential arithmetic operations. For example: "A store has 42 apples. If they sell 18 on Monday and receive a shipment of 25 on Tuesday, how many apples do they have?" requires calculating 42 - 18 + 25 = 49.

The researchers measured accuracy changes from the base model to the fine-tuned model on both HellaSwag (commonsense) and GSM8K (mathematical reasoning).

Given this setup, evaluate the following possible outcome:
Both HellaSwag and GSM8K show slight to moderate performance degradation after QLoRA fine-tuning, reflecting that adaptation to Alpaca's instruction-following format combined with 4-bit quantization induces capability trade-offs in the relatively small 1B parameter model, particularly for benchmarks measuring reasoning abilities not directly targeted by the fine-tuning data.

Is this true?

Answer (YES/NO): NO